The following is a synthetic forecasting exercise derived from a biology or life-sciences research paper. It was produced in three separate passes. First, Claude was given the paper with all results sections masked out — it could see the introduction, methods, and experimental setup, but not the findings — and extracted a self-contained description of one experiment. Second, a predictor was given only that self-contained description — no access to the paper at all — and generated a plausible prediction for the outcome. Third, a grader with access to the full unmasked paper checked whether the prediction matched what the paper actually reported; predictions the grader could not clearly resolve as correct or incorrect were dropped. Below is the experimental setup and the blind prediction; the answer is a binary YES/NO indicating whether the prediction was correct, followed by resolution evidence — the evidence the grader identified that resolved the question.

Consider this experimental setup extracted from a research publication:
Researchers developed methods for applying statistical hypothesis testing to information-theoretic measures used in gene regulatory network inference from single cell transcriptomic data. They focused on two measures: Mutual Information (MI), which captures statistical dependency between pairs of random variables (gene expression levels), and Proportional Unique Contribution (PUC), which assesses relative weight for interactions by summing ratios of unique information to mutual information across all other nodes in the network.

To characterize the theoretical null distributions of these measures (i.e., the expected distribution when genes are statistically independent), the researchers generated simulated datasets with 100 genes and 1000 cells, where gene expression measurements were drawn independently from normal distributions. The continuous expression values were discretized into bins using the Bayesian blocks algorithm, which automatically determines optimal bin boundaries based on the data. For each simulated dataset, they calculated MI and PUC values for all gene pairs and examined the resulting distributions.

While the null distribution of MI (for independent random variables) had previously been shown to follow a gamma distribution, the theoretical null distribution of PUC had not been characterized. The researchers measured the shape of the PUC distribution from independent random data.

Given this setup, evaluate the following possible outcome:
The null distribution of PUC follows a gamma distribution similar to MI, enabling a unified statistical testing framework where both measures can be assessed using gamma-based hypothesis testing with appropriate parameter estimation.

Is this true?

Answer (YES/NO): NO